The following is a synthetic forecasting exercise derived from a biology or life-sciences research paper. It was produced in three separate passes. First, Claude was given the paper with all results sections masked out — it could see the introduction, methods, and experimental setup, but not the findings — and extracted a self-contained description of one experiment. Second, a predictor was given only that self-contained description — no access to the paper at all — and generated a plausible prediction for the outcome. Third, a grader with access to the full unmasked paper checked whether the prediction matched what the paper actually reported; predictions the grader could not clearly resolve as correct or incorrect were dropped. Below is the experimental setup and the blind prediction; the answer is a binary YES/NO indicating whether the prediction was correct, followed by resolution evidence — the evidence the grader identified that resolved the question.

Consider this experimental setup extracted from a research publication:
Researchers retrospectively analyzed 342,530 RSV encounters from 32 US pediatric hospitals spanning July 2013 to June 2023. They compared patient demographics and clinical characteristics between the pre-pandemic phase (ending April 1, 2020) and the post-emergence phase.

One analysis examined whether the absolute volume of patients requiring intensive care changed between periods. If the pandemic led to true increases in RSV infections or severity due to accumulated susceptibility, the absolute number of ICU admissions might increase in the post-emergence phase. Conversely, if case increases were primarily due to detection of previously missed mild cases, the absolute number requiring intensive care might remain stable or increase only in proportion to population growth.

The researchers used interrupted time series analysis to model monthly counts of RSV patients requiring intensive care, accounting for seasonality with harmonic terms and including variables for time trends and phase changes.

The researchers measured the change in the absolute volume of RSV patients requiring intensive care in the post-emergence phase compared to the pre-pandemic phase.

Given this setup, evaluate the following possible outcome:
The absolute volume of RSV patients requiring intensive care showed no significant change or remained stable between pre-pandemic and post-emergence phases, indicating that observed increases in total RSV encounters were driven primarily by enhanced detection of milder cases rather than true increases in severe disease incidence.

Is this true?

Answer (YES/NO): YES